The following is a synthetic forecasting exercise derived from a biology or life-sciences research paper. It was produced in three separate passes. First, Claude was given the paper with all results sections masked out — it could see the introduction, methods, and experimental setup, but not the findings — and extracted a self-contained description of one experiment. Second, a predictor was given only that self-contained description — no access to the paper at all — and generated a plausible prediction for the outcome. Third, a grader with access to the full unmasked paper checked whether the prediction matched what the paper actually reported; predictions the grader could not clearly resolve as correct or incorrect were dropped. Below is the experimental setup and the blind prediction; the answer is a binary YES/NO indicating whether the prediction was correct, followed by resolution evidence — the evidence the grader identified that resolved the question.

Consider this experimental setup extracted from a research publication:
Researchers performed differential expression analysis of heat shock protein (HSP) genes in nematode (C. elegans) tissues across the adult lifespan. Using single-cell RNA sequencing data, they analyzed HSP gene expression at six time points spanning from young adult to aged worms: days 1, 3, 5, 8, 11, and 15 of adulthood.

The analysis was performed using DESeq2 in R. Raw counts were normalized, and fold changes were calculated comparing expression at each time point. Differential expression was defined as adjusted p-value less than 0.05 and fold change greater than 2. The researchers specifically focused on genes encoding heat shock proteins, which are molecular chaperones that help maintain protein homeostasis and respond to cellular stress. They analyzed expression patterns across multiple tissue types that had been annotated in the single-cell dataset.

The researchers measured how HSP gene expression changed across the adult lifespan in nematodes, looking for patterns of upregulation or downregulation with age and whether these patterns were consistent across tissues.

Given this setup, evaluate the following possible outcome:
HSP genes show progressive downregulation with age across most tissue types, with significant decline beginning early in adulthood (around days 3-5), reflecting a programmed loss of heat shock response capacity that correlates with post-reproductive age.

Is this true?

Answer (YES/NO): NO